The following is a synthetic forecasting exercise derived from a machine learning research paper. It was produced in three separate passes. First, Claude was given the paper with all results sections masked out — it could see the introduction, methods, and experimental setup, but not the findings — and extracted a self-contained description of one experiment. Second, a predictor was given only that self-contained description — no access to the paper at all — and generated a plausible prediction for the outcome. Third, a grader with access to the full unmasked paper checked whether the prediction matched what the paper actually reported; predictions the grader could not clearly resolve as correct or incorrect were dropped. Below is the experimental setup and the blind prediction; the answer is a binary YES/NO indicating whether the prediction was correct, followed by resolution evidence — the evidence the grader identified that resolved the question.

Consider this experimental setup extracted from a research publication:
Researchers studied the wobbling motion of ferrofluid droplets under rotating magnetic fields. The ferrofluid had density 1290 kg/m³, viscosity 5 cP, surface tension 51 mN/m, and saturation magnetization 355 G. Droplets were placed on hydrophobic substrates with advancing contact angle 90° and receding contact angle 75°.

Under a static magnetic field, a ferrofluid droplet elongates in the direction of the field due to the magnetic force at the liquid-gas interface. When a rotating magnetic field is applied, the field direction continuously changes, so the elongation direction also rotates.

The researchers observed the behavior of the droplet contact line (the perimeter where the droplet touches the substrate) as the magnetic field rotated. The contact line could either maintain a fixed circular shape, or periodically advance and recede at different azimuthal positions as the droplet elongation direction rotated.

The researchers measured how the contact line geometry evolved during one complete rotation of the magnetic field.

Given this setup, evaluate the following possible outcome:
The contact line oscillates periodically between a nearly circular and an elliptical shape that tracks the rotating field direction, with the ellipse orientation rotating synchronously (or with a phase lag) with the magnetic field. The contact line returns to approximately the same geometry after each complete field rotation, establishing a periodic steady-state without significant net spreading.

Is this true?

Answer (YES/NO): NO